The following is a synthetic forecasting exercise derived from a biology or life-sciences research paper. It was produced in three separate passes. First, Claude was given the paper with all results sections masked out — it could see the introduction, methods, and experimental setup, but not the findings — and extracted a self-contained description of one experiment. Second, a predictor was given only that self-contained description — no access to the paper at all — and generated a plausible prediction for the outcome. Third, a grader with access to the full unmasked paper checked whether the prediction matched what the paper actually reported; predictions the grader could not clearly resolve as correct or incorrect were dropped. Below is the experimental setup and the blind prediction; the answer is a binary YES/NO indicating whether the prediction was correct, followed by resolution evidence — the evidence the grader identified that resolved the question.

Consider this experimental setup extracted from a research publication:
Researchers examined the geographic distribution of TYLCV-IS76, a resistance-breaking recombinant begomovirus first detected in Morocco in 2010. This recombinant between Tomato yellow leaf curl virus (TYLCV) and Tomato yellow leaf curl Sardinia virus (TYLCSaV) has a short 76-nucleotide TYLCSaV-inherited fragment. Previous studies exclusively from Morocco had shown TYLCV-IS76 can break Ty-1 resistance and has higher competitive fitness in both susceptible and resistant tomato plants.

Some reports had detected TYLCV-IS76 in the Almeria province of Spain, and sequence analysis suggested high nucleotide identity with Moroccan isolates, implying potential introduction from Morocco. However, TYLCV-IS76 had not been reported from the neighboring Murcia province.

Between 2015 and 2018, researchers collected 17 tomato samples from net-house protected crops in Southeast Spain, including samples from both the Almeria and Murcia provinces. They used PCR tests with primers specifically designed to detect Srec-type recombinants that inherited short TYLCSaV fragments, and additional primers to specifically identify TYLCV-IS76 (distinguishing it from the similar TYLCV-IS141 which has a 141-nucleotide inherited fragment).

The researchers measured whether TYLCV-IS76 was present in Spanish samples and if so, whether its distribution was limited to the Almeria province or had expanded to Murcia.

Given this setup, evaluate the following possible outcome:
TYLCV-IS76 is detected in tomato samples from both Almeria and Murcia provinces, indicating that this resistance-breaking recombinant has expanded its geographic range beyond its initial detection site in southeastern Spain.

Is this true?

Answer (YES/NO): YES